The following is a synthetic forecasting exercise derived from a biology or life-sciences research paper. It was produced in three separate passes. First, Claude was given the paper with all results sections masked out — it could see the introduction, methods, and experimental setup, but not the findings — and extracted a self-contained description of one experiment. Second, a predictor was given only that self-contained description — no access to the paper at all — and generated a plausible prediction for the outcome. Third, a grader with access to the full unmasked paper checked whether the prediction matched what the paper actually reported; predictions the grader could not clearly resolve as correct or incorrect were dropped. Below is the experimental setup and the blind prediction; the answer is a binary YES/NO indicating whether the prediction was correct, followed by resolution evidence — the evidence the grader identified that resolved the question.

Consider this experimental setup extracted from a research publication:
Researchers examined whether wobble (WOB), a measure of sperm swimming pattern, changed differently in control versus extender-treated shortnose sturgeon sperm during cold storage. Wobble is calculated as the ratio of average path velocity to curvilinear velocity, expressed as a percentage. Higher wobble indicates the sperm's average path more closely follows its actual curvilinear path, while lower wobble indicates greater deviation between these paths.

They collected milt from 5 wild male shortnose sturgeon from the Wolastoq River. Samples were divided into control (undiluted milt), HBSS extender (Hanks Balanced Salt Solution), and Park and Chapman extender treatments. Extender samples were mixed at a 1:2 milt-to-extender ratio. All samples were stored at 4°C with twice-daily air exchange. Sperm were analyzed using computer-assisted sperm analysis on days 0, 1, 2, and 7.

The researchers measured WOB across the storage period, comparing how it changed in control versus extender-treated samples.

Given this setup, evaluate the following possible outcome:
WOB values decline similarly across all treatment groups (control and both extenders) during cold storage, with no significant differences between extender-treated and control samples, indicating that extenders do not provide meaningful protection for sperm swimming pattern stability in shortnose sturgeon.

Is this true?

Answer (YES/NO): YES